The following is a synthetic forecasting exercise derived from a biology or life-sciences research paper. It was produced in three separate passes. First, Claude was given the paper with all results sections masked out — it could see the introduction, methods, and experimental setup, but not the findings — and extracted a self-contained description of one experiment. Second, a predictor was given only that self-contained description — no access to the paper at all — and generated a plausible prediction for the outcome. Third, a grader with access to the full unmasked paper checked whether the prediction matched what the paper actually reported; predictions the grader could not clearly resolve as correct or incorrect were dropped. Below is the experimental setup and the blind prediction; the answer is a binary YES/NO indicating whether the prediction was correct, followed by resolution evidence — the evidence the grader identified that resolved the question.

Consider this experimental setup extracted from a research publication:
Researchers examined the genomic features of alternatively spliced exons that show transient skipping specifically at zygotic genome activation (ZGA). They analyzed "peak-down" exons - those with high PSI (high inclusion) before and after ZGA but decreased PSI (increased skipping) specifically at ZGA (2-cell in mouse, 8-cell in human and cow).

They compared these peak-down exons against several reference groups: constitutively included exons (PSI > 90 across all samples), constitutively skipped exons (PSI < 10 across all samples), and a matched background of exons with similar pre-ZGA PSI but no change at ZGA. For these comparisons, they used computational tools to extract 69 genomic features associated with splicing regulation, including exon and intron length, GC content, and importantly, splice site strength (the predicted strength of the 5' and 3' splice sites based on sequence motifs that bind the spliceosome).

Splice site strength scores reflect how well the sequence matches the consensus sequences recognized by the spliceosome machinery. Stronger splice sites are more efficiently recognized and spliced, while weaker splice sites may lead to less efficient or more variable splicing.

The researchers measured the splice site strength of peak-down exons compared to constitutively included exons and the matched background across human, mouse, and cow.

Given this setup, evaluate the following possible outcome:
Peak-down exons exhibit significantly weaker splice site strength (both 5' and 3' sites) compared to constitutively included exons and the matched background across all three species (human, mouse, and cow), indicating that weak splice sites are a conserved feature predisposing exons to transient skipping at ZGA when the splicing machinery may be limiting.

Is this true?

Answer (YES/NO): NO